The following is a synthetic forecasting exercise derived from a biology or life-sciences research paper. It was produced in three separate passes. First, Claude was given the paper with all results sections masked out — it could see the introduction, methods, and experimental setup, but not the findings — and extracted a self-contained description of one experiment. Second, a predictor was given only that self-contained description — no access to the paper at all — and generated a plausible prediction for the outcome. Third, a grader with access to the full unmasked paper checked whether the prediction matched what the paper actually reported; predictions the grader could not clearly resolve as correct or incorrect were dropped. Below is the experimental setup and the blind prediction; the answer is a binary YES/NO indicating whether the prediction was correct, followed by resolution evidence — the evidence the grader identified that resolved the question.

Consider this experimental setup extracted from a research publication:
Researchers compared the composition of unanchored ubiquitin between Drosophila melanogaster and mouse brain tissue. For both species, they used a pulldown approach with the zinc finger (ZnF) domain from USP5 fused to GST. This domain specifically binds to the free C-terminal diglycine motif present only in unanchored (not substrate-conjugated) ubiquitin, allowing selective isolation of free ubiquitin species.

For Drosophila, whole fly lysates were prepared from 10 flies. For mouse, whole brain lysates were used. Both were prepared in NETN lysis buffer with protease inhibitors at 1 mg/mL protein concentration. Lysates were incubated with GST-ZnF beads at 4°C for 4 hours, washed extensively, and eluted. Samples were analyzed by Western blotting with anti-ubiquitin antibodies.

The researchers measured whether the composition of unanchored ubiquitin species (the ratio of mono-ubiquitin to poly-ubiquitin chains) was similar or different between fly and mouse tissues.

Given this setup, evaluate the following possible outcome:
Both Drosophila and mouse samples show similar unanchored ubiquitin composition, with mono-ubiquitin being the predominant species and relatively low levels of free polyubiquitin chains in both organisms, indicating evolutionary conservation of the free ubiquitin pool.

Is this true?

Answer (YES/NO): YES